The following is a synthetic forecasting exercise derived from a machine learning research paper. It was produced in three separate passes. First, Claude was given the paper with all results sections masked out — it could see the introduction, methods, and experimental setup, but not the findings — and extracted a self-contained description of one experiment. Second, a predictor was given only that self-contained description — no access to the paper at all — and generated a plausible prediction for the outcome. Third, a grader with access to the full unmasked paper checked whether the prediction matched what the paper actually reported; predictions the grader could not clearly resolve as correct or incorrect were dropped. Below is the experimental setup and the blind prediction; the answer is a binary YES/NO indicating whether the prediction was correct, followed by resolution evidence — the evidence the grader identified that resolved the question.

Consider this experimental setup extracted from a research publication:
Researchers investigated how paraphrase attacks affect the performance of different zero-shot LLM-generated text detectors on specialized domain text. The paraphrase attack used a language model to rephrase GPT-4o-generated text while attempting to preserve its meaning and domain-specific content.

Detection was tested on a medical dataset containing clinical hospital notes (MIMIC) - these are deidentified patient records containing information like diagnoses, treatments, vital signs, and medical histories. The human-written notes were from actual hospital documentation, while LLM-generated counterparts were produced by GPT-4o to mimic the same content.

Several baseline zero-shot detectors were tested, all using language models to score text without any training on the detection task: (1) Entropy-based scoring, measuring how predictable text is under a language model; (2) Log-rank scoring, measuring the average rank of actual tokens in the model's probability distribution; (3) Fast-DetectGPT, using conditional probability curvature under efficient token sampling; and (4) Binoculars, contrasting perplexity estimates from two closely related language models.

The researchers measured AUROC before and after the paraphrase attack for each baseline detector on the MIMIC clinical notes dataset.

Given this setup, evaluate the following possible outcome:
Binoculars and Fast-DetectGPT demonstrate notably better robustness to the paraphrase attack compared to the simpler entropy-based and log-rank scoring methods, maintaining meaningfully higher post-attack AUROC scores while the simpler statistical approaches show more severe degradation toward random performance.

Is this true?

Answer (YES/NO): YES